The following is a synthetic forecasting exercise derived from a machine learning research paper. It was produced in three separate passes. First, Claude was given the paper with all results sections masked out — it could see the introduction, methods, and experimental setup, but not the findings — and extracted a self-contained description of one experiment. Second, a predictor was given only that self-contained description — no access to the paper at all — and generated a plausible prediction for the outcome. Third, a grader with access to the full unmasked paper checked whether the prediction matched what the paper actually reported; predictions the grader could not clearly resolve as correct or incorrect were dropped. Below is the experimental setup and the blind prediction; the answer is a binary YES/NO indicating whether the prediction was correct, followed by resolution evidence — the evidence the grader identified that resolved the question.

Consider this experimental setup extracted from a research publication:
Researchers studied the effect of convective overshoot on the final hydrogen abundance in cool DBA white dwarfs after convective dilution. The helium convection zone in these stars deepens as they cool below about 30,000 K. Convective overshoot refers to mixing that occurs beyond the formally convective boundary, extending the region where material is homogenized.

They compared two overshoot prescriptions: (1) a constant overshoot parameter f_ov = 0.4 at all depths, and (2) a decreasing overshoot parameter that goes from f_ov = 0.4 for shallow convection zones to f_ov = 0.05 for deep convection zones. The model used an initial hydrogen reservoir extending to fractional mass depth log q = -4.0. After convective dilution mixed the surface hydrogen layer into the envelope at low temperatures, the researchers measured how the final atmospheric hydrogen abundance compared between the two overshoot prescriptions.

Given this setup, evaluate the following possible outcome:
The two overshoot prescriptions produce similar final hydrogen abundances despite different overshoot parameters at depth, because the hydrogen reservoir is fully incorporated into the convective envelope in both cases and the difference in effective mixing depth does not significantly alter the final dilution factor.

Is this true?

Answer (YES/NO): NO